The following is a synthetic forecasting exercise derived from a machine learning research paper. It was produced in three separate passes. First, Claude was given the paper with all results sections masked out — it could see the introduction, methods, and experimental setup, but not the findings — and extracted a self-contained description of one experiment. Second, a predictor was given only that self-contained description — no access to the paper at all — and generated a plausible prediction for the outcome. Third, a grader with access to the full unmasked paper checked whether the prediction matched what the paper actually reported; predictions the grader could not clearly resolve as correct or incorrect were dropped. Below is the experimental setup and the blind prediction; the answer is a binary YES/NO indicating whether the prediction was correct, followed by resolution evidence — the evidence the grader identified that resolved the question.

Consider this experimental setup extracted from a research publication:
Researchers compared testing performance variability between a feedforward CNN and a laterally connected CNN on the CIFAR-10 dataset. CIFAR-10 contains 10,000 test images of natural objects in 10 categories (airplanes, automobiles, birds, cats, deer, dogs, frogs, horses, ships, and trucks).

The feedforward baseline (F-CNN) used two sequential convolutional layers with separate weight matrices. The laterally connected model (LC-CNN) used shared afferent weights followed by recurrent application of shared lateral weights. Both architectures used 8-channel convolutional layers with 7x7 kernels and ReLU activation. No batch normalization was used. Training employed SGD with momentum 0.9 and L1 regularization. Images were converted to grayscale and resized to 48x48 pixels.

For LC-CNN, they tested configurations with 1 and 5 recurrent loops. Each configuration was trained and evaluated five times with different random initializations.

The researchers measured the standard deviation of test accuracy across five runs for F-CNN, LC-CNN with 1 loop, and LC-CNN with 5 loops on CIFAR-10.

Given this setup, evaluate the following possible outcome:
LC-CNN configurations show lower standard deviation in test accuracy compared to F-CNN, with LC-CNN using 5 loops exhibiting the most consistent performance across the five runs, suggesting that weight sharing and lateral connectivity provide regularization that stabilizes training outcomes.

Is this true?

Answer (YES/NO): YES